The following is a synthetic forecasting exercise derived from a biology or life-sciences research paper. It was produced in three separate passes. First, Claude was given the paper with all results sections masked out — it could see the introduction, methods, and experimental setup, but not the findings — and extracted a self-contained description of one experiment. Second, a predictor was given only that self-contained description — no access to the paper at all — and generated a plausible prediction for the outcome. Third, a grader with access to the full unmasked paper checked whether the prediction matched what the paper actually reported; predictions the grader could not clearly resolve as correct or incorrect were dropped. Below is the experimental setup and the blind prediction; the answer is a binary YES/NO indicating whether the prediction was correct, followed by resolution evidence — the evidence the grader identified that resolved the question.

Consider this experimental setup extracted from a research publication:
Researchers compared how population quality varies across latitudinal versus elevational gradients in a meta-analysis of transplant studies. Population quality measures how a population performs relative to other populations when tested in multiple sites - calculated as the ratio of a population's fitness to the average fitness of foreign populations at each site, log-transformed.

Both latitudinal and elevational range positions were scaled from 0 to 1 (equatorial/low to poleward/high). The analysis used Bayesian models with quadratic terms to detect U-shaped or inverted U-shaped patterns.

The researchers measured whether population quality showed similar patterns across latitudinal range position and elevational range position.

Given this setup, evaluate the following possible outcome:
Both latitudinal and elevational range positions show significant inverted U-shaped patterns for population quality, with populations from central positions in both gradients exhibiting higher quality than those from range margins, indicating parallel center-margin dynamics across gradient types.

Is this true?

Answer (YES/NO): NO